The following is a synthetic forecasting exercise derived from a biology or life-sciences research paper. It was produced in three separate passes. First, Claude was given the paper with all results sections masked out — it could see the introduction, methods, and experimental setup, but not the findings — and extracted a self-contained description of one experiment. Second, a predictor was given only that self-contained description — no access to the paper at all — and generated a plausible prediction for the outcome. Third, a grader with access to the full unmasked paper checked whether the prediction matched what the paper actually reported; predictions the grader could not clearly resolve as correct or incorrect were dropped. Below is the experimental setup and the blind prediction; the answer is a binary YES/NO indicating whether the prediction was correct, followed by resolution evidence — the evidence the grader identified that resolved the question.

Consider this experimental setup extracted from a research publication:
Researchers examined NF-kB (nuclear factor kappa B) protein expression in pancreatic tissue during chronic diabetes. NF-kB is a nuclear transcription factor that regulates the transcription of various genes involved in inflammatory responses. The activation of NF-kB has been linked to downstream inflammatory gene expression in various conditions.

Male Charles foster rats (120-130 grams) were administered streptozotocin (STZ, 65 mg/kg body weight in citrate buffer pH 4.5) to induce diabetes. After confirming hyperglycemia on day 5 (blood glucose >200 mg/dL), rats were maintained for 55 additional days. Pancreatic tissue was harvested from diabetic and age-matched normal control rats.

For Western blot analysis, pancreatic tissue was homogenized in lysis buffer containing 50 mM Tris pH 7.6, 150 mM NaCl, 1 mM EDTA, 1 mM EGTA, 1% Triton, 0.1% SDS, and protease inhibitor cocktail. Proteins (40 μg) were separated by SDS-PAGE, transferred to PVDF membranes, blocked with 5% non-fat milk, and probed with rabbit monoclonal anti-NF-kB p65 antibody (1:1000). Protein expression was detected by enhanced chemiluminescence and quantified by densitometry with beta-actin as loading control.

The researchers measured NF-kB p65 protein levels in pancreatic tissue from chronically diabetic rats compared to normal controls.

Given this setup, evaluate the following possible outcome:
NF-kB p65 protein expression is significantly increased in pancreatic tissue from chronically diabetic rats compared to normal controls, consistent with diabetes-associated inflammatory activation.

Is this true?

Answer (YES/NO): YES